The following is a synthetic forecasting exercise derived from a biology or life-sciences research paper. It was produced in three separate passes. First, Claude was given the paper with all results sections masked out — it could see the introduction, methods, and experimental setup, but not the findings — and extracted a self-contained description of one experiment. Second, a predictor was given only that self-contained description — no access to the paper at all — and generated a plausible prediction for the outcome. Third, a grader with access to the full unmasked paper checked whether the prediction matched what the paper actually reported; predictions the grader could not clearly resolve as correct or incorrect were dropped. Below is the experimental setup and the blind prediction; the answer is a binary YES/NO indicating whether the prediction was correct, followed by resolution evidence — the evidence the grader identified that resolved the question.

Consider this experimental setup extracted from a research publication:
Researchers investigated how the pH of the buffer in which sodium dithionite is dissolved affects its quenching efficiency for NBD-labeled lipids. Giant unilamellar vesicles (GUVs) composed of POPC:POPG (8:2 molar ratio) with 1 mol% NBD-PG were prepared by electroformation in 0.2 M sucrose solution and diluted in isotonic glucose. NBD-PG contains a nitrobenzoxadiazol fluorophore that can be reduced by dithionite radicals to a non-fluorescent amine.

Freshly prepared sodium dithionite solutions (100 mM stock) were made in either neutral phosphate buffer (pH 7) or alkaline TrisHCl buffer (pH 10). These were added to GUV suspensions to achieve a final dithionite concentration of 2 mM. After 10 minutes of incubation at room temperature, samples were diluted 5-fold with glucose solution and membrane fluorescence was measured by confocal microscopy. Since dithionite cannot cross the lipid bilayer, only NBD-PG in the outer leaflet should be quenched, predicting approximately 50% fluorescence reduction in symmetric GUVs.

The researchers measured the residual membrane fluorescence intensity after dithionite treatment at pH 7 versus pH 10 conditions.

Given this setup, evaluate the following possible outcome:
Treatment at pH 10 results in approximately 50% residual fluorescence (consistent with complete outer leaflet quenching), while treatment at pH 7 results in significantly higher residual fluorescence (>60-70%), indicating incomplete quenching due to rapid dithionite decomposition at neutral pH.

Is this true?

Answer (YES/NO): NO